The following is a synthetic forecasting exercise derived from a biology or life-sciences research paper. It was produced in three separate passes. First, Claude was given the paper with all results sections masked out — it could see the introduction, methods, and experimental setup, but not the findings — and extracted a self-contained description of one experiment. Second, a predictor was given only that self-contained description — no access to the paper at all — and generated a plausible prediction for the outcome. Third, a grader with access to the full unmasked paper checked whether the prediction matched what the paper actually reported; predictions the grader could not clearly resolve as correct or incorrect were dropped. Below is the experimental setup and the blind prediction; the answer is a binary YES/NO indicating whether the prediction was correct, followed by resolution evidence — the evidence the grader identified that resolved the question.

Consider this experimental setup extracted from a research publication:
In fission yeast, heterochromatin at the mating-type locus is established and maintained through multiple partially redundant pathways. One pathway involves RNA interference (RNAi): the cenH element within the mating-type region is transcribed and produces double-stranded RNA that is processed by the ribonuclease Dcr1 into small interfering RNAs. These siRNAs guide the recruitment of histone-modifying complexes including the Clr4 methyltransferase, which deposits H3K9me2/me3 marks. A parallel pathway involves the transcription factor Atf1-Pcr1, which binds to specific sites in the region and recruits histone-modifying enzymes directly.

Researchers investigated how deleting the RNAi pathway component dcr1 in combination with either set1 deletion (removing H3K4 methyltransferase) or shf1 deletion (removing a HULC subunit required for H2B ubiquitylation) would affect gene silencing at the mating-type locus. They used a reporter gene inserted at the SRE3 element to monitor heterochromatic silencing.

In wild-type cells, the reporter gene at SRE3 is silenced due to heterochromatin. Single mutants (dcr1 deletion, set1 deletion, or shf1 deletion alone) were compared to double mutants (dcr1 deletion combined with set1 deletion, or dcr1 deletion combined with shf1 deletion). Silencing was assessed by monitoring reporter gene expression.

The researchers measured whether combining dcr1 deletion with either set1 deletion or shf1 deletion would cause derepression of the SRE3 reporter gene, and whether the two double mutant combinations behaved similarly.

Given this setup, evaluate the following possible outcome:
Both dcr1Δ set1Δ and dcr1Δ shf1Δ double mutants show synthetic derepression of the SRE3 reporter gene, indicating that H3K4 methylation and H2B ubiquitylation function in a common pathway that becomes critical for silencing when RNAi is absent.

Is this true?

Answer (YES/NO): NO